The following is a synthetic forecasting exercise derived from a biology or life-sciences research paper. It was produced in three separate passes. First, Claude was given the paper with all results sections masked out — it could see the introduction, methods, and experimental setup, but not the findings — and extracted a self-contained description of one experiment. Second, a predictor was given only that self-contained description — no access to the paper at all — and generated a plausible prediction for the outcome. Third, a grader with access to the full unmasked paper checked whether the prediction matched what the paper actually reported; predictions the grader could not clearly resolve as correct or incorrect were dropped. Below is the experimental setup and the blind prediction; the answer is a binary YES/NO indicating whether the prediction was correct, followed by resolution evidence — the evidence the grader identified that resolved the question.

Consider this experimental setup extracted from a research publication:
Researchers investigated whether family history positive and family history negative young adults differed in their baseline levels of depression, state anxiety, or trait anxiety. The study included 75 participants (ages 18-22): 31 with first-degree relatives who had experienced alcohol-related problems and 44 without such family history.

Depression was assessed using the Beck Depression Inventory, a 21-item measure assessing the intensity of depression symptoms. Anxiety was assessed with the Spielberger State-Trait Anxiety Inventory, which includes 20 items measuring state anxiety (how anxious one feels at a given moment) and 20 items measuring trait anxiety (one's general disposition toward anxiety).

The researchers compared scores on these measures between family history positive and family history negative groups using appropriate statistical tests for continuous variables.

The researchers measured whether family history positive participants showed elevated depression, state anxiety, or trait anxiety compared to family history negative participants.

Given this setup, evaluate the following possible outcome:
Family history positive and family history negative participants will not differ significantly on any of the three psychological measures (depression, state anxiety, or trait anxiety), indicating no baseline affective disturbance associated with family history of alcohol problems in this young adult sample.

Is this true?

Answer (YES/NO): NO